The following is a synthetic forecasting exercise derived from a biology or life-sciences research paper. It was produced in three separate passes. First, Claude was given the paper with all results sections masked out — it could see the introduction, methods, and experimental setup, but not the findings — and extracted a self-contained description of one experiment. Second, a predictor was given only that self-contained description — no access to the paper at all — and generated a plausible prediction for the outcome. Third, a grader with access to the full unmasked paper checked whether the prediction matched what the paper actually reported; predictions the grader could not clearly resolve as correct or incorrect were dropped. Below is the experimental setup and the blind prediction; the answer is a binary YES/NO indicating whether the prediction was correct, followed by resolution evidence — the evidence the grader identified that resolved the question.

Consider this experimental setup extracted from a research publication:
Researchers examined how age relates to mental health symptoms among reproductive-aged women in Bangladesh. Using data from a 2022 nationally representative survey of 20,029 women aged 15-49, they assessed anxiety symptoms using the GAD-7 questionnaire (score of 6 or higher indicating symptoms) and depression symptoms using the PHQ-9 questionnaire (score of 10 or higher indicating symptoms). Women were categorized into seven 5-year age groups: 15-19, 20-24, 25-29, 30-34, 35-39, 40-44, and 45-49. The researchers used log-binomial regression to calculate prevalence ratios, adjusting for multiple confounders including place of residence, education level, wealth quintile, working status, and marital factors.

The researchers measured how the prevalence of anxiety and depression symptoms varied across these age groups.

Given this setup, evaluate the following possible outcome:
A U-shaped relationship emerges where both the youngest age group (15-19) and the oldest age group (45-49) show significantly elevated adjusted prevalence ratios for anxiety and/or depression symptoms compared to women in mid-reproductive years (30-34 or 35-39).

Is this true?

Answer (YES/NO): NO